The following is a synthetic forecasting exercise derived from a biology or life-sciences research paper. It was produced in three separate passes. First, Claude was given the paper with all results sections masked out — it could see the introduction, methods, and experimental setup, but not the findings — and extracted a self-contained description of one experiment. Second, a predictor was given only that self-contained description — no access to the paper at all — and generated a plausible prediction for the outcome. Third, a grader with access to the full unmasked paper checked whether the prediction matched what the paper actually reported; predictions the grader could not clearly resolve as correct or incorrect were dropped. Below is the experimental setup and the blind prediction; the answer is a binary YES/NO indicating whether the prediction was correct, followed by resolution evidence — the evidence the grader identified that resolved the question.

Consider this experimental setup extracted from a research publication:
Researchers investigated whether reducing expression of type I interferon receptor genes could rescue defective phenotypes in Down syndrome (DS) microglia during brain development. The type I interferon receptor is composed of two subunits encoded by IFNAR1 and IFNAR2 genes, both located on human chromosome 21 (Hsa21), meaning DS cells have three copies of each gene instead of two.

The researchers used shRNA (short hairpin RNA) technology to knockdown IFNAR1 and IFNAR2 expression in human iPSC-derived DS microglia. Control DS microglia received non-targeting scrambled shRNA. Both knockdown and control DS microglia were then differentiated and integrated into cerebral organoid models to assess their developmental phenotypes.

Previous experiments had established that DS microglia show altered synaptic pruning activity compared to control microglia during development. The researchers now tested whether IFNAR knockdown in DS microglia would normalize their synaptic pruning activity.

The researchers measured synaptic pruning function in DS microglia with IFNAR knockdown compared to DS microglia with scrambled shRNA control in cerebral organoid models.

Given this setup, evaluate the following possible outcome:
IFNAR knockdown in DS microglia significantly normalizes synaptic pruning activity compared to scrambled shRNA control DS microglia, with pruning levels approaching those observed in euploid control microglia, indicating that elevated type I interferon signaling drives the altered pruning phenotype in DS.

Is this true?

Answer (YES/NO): YES